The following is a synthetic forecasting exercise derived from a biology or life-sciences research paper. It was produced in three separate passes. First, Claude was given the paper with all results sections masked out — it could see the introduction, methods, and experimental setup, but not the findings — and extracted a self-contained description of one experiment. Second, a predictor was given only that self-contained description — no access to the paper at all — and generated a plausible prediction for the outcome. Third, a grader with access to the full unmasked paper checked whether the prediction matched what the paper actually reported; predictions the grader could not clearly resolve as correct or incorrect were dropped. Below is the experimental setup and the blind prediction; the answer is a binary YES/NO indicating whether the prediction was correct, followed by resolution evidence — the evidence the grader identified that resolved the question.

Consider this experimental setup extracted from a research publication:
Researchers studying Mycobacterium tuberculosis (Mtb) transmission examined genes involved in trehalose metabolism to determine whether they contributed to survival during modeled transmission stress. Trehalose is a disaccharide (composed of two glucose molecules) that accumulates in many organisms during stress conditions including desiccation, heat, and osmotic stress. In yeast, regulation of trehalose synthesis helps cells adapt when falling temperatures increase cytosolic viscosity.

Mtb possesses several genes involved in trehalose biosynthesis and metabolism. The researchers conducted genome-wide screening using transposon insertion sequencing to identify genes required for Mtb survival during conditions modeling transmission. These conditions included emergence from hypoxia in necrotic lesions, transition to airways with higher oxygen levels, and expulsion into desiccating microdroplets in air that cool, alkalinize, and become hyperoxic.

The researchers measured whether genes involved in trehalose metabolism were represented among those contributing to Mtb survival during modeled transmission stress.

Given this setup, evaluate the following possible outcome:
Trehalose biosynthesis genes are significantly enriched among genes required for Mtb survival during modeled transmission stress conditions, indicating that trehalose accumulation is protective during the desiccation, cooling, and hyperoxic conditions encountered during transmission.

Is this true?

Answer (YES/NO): YES